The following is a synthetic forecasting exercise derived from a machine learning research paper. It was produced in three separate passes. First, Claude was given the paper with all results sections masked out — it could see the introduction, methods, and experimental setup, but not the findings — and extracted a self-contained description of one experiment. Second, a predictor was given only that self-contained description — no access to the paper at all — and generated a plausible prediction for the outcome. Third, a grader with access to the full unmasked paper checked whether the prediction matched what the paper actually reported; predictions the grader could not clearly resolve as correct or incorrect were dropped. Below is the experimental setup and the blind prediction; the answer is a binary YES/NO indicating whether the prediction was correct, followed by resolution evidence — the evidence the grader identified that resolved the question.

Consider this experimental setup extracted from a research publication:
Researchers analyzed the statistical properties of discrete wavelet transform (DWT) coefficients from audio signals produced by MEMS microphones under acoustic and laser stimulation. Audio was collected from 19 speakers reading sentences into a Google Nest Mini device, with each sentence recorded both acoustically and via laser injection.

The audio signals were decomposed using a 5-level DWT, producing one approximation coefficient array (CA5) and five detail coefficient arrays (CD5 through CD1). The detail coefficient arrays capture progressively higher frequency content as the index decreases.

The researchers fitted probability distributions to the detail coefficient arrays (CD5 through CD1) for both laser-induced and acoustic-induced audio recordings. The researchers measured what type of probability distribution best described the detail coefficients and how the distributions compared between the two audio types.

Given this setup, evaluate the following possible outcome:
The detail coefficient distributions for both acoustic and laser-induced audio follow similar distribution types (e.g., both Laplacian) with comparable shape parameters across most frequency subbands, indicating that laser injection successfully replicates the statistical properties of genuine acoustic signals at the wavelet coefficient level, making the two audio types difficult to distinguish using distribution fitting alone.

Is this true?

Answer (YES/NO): NO